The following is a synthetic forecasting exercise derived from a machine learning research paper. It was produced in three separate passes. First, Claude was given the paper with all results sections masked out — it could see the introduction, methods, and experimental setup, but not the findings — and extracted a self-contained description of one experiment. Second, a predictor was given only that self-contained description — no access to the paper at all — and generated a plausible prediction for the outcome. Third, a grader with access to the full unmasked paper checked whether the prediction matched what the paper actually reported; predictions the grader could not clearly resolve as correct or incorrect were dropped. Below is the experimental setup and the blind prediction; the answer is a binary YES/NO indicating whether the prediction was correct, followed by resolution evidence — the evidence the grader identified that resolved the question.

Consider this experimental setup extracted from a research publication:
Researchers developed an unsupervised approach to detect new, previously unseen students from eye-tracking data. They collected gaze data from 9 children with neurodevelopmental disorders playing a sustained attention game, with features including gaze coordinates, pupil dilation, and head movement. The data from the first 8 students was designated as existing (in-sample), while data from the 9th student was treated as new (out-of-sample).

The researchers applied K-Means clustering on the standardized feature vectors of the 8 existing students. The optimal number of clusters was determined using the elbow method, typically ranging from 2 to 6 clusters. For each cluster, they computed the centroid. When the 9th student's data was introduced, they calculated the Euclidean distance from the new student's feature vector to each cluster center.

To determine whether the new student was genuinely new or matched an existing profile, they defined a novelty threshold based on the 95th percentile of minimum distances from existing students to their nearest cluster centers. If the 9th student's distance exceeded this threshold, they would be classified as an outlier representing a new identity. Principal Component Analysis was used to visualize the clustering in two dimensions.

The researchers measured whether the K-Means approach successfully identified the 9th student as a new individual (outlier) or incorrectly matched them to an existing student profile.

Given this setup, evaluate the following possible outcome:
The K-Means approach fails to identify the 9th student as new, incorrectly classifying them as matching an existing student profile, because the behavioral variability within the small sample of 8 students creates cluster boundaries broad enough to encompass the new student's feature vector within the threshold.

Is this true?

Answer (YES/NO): NO